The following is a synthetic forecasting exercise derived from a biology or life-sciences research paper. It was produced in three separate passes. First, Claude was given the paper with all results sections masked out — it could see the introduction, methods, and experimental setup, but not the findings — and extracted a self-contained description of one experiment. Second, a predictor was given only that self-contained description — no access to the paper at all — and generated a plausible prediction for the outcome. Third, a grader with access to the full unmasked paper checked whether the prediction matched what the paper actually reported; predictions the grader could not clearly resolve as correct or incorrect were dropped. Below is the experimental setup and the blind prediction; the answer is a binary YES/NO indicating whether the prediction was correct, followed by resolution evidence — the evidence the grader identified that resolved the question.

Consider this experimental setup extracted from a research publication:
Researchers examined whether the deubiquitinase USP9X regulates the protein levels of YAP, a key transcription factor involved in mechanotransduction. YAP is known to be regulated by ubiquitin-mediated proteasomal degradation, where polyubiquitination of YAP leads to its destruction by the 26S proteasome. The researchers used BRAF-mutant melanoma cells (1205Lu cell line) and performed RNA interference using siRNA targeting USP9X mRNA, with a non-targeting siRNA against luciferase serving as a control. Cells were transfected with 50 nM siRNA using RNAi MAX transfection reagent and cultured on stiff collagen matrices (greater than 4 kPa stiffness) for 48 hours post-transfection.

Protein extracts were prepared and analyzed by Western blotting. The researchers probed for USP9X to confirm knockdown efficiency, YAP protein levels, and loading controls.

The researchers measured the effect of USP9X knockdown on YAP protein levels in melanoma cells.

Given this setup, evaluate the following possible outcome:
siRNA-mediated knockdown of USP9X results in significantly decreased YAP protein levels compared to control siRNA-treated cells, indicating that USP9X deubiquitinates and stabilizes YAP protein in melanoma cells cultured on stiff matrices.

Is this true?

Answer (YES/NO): YES